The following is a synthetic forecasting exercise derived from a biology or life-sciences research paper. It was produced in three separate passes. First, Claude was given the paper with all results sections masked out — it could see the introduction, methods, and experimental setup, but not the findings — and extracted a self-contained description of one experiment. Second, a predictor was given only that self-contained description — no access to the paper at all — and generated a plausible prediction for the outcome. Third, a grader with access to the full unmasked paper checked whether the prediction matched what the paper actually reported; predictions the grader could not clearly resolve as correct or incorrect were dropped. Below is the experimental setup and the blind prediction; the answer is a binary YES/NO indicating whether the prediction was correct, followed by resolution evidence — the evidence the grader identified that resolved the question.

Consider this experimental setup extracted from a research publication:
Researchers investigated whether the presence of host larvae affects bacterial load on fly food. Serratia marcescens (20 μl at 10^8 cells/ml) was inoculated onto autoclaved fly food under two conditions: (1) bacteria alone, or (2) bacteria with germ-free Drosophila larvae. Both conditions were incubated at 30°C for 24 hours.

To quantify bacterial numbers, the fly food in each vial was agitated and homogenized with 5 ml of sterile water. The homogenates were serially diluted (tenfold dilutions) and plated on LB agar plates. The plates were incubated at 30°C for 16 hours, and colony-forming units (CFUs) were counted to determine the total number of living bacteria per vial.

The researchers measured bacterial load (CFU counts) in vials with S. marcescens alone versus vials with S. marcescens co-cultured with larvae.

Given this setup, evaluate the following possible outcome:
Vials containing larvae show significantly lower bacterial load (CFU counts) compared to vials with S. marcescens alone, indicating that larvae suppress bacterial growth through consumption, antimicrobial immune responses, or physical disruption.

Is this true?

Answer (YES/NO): YES